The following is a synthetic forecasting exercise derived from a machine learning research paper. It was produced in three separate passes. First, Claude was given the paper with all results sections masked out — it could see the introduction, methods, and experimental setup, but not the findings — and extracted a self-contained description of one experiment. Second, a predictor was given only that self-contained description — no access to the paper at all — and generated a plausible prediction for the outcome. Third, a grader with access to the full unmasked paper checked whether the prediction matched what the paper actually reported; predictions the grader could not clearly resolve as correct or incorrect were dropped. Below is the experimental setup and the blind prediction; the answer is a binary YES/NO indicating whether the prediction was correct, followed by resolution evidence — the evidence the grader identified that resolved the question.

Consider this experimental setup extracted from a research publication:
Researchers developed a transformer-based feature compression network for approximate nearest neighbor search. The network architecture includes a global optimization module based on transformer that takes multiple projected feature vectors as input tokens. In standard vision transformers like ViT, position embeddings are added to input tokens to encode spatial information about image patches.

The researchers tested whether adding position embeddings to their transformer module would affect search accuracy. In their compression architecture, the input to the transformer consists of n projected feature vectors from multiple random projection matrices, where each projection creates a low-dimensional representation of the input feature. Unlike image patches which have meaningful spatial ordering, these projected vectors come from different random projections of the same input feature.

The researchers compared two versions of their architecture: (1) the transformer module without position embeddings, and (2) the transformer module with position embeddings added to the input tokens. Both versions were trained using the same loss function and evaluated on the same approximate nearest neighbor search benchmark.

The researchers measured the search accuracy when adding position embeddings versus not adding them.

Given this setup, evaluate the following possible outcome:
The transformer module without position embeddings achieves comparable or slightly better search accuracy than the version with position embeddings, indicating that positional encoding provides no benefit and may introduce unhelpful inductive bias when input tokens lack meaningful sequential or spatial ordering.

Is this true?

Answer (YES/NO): YES